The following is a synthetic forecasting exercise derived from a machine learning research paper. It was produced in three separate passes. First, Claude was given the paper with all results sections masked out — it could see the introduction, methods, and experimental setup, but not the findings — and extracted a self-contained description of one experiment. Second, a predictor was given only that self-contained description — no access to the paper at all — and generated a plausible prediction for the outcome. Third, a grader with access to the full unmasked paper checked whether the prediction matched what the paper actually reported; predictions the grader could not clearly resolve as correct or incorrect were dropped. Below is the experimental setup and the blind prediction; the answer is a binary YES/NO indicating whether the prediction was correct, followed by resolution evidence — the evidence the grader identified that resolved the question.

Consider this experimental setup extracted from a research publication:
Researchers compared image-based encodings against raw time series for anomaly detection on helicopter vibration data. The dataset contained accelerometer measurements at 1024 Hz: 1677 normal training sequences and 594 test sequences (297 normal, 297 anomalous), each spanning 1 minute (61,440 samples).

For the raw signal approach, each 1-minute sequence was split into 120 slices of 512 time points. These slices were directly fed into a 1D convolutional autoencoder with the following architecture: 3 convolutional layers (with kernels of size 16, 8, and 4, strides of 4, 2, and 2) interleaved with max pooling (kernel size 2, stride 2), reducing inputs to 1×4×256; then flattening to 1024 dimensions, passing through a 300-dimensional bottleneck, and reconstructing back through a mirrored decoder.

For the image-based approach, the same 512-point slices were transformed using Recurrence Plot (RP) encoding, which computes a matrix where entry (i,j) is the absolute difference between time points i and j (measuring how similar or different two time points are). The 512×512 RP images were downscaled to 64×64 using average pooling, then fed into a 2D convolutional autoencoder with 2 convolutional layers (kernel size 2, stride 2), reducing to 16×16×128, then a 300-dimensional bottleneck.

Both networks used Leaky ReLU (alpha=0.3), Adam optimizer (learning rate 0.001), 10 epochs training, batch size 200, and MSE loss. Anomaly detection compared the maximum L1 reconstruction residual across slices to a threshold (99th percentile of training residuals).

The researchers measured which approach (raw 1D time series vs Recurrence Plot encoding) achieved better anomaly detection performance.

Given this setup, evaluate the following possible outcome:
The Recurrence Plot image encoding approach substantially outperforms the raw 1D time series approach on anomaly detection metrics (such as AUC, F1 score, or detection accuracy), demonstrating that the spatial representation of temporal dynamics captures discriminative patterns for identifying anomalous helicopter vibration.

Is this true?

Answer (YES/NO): NO